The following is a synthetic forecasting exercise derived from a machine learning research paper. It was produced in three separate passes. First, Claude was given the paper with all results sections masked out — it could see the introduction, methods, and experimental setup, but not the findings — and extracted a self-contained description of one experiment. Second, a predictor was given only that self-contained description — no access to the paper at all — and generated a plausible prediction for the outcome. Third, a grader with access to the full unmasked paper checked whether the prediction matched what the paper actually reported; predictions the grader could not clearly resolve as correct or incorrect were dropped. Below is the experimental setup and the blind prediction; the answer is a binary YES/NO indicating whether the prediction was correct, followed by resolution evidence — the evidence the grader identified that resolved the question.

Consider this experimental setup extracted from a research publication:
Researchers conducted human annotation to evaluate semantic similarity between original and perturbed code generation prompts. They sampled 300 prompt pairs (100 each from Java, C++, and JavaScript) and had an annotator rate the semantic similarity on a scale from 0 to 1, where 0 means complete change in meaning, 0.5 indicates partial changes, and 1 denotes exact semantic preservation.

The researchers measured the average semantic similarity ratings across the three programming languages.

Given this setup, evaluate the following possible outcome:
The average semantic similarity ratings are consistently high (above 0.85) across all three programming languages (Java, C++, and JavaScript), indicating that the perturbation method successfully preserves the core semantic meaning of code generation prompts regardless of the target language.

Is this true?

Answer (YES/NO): YES